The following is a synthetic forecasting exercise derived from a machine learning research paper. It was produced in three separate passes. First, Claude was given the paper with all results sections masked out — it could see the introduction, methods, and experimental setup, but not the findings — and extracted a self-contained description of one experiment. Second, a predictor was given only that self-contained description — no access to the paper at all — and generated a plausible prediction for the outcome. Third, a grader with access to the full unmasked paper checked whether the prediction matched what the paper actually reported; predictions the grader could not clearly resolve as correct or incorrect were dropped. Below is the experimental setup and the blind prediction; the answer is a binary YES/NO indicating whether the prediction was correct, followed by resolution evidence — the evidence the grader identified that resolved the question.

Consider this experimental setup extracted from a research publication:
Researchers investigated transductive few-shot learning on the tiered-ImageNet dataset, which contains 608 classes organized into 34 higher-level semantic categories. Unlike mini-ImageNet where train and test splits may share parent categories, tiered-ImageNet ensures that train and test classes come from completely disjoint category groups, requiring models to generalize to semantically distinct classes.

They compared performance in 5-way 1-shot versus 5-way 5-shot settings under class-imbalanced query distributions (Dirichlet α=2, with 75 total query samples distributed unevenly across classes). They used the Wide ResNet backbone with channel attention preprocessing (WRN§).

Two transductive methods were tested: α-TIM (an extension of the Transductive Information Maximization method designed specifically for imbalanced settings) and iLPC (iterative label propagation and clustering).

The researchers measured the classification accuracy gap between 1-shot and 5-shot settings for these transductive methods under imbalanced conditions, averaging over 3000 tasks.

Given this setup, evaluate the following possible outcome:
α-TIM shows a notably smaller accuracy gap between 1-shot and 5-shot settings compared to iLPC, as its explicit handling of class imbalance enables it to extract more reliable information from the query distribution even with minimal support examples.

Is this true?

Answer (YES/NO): NO